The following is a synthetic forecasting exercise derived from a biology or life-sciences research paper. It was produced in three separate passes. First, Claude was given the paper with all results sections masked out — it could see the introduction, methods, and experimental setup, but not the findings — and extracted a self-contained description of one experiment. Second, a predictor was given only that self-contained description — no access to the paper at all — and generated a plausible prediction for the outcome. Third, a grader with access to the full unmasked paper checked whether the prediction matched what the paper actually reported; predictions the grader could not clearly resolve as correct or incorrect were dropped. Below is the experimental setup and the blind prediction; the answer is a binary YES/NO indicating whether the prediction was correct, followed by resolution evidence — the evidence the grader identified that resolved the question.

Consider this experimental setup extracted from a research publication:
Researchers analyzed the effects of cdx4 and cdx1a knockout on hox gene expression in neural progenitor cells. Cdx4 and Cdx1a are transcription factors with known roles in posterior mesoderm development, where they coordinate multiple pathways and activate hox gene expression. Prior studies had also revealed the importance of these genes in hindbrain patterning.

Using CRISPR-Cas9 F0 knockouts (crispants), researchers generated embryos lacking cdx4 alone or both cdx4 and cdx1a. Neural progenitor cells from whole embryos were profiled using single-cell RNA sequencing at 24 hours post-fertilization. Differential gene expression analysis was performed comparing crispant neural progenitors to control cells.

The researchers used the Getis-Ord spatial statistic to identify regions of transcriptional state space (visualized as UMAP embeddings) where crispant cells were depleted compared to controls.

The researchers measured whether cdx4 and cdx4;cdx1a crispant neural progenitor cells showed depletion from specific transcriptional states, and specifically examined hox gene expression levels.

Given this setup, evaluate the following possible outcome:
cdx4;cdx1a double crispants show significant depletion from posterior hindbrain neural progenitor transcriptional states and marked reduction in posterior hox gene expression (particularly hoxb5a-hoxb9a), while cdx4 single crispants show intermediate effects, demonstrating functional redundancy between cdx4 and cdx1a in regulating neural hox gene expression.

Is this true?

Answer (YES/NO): NO